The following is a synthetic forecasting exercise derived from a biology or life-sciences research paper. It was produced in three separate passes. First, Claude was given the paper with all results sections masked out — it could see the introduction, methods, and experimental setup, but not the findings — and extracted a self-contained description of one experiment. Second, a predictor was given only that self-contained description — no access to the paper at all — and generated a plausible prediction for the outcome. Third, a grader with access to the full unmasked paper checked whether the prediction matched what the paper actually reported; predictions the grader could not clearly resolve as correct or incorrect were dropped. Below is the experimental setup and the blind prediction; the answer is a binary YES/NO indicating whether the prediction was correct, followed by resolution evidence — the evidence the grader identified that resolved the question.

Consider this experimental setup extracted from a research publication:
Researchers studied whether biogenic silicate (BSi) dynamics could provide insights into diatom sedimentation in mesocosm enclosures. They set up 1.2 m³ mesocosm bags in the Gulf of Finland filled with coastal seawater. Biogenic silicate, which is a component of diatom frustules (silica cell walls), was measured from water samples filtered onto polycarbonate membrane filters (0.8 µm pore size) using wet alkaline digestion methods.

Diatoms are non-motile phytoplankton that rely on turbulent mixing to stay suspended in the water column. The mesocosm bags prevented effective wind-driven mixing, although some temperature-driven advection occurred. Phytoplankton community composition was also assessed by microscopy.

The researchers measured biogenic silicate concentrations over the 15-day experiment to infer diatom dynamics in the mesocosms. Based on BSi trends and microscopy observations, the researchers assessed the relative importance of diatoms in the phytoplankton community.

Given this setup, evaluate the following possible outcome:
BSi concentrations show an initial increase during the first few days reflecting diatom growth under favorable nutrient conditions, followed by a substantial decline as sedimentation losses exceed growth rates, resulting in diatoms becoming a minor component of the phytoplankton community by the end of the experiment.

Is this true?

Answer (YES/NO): NO